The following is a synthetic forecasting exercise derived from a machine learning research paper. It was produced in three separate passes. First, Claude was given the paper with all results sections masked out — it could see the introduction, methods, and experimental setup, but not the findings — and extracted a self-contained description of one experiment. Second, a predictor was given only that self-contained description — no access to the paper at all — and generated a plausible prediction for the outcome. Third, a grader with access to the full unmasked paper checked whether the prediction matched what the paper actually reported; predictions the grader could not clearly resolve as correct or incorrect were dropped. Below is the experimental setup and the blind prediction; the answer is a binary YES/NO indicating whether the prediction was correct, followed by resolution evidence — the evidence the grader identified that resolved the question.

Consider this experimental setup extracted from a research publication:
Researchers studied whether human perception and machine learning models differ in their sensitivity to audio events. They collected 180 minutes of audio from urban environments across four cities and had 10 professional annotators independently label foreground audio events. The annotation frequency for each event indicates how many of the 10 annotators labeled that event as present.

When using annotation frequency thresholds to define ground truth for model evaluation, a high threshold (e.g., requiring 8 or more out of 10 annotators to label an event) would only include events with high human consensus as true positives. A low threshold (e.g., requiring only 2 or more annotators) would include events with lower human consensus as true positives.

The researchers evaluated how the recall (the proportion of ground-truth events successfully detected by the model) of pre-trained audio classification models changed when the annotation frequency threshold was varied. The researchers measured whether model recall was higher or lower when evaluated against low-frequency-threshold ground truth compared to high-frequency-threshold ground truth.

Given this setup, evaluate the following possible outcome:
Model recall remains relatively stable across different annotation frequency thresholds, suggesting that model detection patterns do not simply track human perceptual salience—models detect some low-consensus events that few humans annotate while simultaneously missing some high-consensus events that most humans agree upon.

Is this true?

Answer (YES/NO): NO